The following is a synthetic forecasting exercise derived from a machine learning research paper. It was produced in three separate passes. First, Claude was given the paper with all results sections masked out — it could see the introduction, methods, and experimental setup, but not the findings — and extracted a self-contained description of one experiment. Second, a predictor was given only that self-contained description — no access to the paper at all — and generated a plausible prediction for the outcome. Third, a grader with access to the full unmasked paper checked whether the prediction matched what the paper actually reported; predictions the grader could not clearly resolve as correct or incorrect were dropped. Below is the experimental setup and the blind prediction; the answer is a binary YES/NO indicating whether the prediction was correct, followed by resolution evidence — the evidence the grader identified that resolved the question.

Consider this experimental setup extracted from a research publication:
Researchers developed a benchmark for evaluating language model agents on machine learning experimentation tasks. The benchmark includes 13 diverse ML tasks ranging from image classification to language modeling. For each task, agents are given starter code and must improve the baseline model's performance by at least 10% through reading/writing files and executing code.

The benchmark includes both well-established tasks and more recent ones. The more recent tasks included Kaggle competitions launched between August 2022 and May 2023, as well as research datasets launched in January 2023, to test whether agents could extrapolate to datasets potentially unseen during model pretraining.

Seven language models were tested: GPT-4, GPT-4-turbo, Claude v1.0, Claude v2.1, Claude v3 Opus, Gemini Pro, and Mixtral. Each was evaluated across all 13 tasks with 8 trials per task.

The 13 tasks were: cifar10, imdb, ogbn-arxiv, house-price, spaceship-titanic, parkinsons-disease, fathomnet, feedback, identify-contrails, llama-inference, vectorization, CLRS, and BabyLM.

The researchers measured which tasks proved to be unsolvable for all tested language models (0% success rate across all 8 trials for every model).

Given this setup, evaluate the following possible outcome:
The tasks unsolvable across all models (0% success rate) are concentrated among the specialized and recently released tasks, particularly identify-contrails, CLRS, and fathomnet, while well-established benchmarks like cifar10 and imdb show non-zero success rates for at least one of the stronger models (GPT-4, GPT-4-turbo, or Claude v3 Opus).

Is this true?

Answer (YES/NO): NO